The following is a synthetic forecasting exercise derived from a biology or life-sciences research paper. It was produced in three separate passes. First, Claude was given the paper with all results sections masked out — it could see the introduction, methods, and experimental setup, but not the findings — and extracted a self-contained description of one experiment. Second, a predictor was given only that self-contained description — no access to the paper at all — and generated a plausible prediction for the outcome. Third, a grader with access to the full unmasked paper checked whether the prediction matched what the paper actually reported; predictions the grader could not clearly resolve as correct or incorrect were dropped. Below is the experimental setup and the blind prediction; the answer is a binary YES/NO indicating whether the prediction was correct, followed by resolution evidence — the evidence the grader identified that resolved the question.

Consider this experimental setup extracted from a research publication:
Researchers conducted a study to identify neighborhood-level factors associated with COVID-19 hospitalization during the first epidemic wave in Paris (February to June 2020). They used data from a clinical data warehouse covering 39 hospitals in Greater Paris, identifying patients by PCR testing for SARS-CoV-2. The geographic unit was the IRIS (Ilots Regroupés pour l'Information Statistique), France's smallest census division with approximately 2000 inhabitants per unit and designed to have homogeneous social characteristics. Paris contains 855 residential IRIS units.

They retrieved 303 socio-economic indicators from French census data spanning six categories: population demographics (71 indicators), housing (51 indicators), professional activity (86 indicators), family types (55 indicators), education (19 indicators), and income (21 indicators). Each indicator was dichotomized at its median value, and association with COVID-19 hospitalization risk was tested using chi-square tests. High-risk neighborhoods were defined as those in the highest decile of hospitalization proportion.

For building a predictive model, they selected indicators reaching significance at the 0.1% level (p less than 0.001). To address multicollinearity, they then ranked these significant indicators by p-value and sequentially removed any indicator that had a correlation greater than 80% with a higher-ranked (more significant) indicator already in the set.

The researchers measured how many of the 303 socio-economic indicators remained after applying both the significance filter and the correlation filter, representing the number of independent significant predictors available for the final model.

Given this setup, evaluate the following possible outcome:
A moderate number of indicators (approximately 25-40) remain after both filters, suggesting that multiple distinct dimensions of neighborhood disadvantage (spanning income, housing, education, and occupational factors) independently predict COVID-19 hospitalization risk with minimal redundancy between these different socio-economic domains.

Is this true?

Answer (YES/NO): YES